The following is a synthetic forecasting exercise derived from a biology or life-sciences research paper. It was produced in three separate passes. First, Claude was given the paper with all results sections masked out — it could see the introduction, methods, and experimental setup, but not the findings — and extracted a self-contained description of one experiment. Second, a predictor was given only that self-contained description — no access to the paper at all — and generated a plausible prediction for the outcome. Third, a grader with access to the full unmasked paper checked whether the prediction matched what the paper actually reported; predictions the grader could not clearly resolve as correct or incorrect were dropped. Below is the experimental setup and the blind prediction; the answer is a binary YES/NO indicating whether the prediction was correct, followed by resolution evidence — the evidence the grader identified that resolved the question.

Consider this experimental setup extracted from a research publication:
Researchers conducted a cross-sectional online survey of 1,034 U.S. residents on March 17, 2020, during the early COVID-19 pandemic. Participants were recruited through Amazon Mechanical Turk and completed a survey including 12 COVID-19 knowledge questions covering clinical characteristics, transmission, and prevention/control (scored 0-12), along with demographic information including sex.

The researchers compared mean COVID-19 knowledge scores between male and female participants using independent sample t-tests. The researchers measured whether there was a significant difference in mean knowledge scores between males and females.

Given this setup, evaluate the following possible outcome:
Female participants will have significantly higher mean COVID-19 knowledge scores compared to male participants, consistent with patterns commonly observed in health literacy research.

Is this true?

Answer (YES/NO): YES